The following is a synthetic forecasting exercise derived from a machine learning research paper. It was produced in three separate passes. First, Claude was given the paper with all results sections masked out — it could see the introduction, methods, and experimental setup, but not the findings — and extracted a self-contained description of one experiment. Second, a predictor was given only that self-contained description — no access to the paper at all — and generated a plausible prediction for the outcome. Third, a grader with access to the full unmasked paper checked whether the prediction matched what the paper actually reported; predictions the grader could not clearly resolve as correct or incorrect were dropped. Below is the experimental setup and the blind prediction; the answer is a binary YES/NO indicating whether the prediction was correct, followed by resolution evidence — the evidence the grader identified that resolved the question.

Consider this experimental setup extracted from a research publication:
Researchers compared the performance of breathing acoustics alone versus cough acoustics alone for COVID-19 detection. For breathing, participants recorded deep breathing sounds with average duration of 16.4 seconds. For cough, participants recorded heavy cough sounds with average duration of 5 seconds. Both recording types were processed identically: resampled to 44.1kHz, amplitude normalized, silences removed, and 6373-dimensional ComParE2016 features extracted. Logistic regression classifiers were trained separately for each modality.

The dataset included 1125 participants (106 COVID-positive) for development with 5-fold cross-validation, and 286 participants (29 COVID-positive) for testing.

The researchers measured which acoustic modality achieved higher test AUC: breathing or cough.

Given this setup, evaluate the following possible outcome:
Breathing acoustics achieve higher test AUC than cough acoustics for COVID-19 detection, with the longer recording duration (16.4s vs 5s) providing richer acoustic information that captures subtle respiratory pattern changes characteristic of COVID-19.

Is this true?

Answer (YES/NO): YES